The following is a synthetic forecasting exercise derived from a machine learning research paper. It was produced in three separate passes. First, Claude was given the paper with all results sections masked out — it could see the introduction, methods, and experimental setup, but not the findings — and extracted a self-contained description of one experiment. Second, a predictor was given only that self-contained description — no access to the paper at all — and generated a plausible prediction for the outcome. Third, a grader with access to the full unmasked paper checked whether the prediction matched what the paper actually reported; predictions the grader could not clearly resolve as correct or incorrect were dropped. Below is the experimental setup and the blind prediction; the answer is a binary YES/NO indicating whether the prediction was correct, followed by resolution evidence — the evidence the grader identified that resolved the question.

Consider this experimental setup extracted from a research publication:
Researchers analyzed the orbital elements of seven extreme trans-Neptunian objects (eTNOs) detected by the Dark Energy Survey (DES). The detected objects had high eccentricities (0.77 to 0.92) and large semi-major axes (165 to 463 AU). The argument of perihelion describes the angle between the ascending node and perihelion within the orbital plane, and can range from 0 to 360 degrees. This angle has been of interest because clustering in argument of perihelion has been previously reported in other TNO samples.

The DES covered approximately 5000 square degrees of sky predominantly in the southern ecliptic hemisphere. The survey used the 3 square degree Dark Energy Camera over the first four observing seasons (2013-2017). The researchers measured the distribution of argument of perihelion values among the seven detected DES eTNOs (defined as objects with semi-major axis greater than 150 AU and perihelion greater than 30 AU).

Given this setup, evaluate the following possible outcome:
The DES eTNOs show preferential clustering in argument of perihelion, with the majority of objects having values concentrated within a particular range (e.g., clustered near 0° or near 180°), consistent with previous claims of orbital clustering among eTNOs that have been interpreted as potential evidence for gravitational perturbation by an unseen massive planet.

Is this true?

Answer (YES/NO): NO